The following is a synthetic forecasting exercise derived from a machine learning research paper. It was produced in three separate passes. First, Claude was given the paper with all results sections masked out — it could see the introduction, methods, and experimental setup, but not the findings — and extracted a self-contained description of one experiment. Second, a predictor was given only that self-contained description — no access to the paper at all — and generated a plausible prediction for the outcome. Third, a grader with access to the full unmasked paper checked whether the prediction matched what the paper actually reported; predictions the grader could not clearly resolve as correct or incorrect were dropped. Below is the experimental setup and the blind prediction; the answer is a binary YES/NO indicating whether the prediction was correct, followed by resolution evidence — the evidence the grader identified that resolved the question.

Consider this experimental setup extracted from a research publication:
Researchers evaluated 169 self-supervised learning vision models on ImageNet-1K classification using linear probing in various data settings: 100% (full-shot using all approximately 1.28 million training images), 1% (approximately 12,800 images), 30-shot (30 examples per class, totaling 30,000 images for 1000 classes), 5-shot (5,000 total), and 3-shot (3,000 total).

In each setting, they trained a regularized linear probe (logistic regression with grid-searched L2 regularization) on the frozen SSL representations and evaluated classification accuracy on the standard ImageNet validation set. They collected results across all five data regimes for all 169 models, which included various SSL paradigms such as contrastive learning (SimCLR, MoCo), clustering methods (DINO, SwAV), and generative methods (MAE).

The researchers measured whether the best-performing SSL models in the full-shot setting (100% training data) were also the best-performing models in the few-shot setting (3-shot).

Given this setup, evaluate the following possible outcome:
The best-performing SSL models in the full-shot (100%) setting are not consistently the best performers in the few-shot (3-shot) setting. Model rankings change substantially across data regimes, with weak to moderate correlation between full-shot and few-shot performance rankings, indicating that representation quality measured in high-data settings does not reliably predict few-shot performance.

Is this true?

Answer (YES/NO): YES